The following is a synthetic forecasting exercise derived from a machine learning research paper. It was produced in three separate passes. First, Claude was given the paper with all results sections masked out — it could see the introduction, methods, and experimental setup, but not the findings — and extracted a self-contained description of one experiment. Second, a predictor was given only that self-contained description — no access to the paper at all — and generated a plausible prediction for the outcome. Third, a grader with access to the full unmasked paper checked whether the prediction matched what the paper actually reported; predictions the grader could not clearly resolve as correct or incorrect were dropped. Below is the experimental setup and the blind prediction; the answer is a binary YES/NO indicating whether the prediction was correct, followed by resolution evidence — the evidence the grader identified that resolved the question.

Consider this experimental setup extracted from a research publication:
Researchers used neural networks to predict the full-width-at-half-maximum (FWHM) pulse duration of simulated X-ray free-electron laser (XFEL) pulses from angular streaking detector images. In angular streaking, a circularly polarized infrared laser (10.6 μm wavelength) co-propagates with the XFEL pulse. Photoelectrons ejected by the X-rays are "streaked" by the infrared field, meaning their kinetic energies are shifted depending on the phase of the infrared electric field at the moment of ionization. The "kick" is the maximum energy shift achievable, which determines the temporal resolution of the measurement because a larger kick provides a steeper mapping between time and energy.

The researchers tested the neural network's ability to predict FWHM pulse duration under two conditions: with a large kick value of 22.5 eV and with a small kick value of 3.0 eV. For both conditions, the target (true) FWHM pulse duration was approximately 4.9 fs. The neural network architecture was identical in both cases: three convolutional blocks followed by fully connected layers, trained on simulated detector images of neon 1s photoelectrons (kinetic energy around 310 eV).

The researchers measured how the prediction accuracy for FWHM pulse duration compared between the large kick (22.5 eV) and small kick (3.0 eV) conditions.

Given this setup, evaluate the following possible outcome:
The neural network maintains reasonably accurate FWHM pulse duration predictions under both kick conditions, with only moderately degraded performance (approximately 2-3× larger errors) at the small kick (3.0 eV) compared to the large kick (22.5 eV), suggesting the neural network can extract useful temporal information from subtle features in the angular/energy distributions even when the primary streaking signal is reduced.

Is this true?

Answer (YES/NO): NO